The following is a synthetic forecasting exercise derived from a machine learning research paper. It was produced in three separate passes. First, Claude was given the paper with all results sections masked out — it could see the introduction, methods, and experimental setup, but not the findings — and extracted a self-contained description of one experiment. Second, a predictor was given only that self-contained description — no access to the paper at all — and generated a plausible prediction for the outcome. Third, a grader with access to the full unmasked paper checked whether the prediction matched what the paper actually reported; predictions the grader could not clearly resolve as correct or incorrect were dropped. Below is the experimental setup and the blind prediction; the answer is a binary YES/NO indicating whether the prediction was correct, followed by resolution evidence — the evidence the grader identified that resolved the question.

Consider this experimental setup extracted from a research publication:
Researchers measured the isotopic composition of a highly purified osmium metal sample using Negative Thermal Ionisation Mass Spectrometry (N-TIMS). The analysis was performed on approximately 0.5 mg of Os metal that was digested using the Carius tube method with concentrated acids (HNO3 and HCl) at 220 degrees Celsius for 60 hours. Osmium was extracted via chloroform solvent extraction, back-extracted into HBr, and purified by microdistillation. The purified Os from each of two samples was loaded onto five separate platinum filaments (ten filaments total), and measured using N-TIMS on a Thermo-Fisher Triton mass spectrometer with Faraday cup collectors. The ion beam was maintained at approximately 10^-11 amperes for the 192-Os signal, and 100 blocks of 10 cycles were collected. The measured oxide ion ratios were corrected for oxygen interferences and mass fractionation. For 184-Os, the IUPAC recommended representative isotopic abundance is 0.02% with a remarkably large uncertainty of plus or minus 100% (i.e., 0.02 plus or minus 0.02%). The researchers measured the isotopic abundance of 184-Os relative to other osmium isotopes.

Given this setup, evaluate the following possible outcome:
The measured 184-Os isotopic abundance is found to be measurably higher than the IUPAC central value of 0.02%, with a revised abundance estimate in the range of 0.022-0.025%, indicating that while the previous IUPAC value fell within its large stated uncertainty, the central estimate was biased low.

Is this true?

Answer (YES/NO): NO